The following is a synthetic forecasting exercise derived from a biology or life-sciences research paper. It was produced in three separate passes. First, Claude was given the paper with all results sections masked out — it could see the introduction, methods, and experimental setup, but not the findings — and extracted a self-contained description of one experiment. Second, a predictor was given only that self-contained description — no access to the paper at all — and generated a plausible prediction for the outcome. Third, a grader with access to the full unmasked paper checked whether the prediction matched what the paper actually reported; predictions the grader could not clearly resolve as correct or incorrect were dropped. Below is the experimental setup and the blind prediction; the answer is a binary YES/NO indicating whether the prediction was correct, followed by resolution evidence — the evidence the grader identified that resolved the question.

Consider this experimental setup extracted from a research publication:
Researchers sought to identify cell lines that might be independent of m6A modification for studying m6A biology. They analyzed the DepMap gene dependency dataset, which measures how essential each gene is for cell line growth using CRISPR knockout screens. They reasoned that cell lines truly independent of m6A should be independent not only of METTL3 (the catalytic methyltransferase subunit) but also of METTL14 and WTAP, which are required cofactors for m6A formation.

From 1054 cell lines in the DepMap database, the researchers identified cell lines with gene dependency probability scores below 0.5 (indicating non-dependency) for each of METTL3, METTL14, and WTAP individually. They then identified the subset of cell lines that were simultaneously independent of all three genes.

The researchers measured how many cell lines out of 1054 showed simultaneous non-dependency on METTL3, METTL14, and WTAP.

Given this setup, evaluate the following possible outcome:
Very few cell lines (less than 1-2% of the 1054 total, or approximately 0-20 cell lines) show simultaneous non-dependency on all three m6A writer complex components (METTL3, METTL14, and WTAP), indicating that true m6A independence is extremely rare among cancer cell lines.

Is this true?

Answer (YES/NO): NO